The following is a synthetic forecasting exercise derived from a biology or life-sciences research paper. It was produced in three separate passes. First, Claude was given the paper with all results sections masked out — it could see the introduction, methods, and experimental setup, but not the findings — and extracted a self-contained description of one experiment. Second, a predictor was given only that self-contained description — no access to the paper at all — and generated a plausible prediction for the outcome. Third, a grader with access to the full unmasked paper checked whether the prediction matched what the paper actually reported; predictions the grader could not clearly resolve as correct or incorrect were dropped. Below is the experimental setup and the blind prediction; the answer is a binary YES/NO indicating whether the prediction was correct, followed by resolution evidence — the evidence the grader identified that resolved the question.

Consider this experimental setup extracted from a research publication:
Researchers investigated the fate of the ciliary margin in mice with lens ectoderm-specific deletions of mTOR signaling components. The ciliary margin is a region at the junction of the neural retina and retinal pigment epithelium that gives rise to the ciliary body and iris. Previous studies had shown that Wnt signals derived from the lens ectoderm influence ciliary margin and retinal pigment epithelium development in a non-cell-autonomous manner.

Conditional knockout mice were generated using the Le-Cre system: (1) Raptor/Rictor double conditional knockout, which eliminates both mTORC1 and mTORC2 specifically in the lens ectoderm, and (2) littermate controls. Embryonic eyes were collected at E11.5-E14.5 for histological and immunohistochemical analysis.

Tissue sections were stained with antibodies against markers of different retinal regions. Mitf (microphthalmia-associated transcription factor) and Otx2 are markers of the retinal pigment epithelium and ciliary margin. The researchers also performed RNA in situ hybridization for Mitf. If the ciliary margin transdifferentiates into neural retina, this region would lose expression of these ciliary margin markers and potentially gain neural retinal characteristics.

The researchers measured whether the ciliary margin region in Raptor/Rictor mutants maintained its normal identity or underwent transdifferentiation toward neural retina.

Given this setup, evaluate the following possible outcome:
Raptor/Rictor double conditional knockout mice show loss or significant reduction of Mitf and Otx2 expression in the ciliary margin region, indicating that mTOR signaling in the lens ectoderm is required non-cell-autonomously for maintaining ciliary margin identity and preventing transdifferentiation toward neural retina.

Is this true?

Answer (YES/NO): YES